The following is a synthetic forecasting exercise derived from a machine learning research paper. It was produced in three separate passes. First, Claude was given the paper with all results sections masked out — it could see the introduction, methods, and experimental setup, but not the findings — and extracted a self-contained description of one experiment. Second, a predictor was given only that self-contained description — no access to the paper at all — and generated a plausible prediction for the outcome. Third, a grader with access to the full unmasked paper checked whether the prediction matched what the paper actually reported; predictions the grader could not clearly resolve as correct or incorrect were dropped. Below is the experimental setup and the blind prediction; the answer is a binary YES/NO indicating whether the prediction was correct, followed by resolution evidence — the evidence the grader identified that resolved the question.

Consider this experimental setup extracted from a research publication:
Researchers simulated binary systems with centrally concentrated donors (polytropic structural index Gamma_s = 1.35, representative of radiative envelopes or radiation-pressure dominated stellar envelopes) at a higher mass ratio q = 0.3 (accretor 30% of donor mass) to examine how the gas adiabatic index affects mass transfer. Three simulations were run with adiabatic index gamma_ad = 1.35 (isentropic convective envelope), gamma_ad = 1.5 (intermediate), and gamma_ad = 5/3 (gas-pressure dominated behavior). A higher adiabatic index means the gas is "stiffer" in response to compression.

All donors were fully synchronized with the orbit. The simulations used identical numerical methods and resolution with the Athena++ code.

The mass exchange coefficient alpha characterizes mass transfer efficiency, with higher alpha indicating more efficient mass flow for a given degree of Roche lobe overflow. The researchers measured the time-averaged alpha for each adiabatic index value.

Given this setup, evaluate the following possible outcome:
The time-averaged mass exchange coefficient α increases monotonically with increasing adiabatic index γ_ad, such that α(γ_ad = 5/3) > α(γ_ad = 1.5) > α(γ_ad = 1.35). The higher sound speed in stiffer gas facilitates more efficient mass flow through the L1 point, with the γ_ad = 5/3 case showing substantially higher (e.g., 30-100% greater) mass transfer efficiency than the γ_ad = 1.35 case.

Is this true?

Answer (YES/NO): YES